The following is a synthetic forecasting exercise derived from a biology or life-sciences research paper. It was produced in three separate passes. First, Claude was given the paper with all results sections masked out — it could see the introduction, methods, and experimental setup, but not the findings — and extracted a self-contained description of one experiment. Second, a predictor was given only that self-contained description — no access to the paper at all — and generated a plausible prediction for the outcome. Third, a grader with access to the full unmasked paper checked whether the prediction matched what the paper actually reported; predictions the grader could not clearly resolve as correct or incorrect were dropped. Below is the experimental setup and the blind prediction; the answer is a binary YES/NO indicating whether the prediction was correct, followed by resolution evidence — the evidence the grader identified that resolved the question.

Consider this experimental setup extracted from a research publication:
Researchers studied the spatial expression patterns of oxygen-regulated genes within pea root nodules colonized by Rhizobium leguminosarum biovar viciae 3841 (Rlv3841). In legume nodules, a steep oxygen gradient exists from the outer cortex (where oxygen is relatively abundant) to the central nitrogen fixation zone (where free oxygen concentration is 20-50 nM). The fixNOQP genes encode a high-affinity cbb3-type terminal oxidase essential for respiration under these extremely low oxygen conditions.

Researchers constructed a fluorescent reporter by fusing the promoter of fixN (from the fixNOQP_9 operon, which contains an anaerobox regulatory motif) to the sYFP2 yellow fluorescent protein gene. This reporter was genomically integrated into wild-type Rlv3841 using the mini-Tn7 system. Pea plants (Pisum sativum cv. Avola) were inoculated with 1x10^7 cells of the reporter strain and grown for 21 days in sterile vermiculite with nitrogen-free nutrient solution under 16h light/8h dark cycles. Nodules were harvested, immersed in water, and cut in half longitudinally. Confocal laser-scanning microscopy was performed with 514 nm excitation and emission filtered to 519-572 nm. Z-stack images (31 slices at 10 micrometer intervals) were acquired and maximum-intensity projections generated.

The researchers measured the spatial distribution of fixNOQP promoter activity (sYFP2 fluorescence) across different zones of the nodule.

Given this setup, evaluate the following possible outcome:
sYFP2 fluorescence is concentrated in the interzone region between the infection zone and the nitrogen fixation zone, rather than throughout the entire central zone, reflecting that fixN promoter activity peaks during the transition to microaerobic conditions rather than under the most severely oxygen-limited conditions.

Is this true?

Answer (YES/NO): NO